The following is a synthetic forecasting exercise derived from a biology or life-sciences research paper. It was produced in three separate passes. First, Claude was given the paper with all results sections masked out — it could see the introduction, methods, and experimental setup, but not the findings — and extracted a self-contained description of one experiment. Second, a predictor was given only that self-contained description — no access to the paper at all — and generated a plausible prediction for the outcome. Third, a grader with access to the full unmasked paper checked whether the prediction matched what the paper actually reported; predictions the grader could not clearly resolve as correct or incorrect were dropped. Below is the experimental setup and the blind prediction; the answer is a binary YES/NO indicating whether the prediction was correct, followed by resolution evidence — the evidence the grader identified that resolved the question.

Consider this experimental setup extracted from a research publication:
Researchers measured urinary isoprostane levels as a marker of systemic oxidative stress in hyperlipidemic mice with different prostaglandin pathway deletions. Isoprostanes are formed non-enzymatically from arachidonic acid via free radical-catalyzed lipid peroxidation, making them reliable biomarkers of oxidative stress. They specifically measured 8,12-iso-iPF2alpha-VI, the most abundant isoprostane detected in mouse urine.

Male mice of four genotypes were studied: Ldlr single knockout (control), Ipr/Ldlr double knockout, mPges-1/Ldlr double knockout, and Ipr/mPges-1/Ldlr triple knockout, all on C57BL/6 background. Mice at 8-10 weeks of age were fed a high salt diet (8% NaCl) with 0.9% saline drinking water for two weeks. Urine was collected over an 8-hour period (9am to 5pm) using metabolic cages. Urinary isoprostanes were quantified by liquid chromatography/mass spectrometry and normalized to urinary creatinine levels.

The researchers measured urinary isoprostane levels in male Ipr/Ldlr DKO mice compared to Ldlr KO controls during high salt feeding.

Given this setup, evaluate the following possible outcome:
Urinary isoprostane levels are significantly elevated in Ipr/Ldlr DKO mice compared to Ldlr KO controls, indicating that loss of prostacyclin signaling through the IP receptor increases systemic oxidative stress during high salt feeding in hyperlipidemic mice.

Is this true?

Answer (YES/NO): NO